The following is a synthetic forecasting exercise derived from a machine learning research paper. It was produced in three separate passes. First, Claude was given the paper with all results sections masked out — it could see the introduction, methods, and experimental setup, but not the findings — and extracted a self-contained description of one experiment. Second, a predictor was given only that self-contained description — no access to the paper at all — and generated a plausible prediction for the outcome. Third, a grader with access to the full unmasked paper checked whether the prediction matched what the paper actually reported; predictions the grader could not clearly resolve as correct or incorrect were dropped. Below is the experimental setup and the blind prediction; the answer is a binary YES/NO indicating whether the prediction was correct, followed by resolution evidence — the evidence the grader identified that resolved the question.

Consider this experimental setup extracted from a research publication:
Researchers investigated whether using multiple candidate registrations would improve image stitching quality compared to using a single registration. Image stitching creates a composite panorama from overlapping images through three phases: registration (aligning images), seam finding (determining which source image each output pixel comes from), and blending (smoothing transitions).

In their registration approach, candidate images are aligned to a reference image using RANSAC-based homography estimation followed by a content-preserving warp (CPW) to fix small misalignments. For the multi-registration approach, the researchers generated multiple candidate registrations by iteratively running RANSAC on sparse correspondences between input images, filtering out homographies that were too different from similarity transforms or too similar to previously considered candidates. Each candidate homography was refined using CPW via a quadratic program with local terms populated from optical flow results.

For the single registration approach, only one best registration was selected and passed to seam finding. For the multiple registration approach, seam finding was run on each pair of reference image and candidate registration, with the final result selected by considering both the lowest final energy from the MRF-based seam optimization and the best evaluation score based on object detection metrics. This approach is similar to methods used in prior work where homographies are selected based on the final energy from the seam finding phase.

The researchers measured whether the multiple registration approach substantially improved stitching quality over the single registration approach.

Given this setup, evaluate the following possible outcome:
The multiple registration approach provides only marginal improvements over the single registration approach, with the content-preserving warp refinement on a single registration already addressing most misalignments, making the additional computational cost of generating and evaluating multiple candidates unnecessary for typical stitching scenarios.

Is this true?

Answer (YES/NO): YES